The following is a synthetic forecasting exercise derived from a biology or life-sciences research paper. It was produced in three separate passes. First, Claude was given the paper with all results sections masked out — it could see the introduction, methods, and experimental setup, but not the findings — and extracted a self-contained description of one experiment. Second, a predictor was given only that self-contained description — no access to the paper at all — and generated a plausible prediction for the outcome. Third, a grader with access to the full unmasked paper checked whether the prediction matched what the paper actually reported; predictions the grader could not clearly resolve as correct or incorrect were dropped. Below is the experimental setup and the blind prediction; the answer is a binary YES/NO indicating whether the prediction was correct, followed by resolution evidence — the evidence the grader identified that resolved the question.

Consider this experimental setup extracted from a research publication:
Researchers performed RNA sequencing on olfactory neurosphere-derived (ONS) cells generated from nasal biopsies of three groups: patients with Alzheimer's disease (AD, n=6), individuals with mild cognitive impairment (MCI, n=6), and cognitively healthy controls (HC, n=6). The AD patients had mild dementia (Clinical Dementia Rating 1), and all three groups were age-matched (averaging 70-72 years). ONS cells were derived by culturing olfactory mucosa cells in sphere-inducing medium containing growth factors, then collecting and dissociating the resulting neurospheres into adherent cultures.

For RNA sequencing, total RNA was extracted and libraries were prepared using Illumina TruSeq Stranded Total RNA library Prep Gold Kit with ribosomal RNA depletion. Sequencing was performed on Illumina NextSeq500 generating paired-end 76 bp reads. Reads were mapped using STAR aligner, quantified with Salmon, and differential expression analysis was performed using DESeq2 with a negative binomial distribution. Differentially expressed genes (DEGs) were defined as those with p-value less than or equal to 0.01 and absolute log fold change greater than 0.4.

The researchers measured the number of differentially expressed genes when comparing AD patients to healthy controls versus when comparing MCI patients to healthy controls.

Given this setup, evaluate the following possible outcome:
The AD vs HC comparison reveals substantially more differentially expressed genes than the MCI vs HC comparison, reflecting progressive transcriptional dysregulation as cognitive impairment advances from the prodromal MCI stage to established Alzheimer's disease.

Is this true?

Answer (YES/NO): NO